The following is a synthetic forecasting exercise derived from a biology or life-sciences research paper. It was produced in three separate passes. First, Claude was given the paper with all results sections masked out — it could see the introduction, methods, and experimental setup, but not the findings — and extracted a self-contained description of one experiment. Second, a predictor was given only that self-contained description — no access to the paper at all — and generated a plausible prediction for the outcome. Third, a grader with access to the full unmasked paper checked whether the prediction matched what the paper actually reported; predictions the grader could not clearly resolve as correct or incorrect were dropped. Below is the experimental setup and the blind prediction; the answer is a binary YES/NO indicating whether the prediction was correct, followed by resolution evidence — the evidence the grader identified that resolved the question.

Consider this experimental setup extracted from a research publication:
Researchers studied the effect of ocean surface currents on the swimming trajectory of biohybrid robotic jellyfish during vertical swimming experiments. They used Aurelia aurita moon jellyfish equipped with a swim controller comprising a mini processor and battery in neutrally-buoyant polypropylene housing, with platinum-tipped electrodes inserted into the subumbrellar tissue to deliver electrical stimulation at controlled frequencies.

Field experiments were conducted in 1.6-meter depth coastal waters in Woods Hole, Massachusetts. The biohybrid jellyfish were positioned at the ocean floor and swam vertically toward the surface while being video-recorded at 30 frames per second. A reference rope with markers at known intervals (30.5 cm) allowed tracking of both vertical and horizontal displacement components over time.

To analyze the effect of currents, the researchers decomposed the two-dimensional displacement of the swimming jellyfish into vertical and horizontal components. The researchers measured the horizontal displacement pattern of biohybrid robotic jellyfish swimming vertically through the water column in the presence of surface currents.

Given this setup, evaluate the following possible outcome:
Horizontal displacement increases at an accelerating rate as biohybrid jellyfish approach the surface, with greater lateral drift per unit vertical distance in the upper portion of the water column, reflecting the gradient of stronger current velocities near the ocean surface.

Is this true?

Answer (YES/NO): NO